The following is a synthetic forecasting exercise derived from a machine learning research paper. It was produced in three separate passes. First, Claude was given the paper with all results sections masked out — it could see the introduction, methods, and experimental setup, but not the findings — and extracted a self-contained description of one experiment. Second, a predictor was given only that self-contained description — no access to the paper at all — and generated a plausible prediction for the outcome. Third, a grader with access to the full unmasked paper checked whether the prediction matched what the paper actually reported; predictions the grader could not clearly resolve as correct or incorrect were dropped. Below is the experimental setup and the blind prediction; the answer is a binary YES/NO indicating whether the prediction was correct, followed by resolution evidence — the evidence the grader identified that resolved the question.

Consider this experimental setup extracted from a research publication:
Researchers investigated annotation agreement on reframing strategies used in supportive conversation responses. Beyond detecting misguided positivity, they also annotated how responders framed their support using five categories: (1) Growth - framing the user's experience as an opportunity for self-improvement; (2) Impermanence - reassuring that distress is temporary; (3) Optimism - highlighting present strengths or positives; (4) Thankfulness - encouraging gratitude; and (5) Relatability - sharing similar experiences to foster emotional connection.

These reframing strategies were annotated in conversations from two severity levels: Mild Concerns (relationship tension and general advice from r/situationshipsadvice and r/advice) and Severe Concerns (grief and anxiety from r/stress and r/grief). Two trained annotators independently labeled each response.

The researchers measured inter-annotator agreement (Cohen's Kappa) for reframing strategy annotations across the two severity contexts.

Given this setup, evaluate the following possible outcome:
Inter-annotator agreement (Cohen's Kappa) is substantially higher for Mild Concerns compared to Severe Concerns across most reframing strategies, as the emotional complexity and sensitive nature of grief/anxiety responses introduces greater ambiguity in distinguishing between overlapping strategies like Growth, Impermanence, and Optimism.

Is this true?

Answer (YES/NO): YES